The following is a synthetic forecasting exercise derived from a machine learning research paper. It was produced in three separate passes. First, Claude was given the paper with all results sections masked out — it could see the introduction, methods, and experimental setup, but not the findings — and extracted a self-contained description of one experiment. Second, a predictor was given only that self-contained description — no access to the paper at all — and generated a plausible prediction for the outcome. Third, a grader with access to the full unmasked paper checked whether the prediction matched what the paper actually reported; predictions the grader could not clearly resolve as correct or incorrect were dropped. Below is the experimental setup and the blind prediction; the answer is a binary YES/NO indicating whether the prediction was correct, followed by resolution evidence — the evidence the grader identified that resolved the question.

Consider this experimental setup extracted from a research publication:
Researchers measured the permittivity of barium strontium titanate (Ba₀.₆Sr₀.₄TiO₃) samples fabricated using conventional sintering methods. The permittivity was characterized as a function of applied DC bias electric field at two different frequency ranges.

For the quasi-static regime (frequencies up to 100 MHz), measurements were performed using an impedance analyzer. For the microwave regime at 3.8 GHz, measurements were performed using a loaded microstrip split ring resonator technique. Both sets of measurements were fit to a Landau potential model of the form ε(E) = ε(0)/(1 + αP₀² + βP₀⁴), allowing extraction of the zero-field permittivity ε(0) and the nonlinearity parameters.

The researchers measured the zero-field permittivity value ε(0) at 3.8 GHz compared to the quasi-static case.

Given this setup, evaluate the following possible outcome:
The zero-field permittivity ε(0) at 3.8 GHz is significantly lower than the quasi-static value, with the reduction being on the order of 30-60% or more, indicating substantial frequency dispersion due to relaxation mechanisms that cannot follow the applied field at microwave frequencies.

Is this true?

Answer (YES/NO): YES